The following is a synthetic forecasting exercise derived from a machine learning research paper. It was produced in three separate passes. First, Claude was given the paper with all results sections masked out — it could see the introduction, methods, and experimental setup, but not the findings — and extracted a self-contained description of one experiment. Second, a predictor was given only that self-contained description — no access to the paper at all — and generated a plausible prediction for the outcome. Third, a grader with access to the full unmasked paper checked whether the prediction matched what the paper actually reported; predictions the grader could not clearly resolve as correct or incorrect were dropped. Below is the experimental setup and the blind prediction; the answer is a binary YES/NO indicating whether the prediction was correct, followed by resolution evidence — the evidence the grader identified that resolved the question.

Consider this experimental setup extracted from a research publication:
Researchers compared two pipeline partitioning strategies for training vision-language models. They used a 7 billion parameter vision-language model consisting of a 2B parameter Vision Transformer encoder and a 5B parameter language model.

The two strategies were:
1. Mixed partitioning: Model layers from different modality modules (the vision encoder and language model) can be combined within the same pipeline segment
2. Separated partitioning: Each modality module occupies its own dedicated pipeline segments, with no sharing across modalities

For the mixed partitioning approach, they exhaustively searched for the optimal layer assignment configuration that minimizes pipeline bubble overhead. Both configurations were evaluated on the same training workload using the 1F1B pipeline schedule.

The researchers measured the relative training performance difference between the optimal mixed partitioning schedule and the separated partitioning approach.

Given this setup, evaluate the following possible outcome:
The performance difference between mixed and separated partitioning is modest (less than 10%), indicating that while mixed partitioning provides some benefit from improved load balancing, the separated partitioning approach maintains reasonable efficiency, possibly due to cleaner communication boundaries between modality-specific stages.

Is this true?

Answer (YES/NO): NO